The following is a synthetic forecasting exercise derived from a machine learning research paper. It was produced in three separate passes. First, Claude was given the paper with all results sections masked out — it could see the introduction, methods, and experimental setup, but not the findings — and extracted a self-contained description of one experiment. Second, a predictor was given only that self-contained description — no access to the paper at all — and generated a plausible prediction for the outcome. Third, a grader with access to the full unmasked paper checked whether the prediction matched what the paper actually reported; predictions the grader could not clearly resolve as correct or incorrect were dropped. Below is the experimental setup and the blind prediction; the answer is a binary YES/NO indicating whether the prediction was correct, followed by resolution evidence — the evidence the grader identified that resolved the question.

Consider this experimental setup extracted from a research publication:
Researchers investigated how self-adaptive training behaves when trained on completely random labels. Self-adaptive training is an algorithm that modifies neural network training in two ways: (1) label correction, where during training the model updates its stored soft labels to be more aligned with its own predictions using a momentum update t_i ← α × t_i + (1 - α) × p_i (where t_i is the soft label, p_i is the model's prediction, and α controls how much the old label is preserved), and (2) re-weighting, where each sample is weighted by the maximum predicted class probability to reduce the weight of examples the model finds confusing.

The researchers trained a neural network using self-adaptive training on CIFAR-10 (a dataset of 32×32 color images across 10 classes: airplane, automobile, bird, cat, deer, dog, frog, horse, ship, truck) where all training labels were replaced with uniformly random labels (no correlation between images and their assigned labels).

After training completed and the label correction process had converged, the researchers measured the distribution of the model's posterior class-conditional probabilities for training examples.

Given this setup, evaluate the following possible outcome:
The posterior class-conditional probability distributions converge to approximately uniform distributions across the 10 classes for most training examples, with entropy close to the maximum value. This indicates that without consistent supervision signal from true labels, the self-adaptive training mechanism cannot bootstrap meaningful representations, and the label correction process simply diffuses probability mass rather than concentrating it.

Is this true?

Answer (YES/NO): YES